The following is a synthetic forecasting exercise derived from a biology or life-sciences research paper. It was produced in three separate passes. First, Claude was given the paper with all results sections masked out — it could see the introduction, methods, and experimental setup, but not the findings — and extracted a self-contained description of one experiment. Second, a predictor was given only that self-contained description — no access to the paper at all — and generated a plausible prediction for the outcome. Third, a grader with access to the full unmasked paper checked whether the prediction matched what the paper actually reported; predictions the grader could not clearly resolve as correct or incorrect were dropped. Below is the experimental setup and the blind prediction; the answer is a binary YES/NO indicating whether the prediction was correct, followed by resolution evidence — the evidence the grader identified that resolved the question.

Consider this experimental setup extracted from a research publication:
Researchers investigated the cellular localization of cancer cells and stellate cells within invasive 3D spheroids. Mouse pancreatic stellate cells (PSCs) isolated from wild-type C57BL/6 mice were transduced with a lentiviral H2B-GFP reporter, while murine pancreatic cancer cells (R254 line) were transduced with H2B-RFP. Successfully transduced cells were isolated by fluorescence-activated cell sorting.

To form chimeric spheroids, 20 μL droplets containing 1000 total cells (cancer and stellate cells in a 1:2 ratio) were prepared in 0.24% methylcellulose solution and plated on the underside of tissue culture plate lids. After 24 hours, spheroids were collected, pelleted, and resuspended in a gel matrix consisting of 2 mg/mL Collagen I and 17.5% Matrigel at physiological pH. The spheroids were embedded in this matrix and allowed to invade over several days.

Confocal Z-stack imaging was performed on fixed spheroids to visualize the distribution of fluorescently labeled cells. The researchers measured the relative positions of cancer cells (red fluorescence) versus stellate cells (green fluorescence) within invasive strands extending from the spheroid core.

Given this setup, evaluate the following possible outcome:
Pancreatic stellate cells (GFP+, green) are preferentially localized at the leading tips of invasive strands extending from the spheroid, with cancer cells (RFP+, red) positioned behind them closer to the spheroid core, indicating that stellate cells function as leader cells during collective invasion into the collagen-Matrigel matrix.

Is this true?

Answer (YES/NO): YES